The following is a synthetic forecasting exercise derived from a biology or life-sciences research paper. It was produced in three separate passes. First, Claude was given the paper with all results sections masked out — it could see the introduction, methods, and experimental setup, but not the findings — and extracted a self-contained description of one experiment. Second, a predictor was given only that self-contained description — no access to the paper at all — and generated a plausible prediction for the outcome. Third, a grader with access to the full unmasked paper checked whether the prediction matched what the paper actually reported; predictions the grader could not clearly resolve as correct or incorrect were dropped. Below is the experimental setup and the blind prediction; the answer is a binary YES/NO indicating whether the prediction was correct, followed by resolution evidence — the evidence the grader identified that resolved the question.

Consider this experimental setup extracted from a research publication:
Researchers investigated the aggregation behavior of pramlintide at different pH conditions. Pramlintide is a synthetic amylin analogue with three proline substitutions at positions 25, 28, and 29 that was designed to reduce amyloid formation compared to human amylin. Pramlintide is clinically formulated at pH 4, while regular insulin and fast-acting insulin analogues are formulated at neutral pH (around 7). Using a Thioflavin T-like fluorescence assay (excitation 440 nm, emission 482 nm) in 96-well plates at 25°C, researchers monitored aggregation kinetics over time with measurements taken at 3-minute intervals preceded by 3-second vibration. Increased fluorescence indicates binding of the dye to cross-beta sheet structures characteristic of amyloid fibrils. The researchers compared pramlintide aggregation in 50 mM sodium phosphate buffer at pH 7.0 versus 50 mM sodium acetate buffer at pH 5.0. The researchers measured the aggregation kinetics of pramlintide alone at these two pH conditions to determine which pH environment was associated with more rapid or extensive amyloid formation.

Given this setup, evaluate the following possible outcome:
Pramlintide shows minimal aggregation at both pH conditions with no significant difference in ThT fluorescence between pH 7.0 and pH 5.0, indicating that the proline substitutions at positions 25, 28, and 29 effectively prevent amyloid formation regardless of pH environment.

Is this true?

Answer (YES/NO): NO